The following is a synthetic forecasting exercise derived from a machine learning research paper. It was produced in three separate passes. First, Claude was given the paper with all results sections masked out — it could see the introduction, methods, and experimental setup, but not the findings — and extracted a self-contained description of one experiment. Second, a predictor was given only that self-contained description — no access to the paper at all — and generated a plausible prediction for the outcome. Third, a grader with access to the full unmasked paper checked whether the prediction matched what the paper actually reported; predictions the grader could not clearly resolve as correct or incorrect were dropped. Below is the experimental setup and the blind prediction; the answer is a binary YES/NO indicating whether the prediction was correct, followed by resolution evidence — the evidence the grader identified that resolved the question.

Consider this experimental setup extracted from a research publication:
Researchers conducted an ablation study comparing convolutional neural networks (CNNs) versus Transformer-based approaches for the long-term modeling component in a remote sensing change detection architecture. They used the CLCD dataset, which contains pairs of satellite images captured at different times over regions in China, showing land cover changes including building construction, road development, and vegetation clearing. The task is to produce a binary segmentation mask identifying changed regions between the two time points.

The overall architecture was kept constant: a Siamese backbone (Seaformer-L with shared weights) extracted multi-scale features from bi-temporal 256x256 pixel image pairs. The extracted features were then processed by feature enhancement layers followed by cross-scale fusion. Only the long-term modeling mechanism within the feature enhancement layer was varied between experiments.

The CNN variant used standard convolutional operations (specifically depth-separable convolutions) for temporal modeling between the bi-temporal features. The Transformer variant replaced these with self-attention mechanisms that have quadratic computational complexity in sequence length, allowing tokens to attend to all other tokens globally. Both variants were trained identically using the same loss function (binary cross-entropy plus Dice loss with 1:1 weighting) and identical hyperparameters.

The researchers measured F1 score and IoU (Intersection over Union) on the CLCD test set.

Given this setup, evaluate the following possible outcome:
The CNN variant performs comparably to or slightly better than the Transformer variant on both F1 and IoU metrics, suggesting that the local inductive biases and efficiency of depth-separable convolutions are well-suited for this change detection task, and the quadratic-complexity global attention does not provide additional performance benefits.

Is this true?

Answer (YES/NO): YES